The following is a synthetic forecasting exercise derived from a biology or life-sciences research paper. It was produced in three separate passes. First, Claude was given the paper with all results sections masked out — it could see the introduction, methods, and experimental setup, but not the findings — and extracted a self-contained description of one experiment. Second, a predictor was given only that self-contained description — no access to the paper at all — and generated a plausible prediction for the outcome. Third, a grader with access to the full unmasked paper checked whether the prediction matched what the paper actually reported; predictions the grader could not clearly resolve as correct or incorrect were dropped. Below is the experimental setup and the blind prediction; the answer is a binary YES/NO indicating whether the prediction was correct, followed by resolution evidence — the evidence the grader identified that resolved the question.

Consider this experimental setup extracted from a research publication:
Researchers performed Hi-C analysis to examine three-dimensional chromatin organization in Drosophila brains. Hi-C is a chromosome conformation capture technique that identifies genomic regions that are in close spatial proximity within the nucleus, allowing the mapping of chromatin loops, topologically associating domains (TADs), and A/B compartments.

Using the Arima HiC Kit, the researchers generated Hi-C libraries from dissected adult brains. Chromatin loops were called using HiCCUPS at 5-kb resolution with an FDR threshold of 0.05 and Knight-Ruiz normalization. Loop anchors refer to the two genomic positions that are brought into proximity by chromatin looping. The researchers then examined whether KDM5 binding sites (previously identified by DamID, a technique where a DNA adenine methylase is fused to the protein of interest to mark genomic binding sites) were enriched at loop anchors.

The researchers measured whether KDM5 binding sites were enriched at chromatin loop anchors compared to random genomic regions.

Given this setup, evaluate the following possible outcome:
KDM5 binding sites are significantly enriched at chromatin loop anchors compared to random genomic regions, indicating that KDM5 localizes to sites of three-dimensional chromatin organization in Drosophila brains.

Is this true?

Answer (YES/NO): YES